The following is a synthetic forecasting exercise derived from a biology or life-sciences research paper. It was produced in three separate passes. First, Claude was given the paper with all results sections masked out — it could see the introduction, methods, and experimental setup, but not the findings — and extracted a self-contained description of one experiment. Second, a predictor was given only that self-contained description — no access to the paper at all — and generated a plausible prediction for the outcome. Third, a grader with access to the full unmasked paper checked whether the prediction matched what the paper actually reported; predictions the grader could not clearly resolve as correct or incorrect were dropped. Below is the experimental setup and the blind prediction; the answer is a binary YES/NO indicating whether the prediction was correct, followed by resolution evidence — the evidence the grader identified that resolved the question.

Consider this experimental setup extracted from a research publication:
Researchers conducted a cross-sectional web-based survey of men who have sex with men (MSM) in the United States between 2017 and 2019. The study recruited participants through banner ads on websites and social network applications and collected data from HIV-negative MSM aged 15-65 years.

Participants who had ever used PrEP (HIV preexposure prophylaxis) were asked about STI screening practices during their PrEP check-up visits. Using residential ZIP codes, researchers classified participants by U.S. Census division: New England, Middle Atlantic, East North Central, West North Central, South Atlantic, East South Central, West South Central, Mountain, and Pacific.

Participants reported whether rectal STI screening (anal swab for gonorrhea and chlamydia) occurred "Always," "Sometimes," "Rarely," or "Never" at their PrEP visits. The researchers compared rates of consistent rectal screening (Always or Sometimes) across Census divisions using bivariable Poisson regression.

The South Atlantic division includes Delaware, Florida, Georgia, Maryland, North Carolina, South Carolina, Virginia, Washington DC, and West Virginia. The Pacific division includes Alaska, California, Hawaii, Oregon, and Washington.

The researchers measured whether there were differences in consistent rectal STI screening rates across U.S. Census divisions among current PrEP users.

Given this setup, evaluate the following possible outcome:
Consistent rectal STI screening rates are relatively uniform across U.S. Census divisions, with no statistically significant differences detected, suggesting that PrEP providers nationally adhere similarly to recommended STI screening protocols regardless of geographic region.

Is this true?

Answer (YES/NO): NO